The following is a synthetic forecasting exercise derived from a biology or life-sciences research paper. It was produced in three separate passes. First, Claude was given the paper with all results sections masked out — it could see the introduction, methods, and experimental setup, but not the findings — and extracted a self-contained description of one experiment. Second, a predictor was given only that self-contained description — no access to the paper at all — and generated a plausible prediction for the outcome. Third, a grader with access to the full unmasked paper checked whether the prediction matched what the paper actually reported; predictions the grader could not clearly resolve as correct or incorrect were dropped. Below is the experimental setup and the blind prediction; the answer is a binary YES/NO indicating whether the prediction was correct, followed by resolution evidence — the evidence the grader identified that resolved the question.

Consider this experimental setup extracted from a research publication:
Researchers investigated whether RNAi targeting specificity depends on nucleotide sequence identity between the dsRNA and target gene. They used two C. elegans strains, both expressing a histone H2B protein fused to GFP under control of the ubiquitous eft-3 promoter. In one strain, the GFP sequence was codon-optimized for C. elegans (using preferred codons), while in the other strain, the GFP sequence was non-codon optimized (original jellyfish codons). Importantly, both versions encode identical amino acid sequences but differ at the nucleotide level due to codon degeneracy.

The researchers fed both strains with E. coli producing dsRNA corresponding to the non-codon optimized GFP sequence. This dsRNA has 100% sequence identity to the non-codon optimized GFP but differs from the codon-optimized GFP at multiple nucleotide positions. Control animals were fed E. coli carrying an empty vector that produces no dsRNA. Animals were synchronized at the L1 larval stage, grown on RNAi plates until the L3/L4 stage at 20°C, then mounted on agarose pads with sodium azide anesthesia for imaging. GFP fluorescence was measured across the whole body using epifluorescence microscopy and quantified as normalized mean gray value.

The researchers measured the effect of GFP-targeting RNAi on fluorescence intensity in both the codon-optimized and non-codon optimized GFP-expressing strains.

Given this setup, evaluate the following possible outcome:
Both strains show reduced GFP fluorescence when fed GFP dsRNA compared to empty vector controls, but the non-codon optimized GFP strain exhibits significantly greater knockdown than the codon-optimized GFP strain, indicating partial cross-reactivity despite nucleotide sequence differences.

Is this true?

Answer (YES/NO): NO